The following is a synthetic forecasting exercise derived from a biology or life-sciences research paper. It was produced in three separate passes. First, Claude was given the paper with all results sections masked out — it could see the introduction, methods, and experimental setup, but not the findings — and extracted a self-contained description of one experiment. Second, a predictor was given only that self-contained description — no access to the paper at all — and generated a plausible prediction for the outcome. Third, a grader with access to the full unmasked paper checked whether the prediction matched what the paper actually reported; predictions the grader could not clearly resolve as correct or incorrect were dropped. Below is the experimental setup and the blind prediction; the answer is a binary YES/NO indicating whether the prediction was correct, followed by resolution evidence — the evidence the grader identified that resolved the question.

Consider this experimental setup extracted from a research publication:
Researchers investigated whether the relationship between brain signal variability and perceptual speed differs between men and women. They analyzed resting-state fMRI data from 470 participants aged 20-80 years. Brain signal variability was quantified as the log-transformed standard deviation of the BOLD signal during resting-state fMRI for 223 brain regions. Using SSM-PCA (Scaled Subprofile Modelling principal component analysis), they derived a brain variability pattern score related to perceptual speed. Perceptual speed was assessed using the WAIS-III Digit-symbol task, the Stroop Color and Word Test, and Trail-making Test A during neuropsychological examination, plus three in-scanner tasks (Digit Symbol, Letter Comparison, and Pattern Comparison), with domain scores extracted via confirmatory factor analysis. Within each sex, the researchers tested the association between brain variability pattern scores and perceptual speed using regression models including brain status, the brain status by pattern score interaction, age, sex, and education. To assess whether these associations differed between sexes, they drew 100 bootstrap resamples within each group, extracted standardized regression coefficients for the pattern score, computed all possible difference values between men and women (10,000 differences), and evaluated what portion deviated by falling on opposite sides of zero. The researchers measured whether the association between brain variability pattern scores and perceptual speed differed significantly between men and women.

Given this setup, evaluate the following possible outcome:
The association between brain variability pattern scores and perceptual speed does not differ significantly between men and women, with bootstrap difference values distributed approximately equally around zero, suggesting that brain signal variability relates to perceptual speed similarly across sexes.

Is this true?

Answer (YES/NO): NO